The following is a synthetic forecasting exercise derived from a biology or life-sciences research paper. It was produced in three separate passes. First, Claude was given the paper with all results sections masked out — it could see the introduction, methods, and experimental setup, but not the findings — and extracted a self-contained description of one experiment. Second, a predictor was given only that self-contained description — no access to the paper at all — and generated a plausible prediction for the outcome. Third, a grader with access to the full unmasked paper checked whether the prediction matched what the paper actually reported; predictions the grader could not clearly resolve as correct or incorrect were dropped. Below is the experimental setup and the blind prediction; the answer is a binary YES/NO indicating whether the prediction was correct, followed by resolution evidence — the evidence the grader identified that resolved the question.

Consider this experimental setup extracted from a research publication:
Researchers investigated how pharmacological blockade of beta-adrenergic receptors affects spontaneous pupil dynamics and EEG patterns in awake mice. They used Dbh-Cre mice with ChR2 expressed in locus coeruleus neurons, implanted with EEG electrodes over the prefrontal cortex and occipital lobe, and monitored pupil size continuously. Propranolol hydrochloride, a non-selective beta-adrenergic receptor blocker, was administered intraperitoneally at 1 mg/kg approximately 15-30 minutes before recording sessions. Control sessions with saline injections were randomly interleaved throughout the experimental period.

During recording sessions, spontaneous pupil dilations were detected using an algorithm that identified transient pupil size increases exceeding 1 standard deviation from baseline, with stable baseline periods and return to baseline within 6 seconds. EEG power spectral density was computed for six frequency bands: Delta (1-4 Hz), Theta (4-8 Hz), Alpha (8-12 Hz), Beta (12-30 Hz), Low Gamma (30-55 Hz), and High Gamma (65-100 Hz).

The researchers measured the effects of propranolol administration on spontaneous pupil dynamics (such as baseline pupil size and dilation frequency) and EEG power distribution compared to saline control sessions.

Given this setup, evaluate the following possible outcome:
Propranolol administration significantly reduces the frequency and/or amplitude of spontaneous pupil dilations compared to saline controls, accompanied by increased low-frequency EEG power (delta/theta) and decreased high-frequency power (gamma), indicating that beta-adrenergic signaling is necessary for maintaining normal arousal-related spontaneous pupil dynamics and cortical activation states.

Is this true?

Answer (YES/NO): NO